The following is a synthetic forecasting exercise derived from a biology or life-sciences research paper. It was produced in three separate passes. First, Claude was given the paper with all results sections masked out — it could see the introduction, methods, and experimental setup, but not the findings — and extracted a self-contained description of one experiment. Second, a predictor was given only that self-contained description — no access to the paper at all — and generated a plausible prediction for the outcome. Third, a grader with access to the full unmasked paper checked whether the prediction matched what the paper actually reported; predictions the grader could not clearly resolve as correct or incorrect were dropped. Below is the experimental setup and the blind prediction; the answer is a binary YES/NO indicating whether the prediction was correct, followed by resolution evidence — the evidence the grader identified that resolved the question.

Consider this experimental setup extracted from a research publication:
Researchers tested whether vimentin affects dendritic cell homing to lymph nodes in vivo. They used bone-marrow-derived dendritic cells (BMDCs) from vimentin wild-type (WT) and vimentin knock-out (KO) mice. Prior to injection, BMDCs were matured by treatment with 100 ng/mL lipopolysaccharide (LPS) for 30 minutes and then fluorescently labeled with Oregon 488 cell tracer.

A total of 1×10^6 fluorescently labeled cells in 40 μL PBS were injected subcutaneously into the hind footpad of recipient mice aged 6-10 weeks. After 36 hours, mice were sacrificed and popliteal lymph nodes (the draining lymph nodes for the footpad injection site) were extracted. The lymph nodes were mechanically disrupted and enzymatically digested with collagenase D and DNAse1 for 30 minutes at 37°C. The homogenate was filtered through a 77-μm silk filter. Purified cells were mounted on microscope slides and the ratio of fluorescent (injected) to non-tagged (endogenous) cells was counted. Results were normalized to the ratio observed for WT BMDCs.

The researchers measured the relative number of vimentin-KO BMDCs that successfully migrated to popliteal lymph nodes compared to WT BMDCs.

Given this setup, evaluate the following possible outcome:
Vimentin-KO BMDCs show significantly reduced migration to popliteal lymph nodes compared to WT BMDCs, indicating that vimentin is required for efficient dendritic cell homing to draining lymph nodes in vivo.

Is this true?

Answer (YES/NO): YES